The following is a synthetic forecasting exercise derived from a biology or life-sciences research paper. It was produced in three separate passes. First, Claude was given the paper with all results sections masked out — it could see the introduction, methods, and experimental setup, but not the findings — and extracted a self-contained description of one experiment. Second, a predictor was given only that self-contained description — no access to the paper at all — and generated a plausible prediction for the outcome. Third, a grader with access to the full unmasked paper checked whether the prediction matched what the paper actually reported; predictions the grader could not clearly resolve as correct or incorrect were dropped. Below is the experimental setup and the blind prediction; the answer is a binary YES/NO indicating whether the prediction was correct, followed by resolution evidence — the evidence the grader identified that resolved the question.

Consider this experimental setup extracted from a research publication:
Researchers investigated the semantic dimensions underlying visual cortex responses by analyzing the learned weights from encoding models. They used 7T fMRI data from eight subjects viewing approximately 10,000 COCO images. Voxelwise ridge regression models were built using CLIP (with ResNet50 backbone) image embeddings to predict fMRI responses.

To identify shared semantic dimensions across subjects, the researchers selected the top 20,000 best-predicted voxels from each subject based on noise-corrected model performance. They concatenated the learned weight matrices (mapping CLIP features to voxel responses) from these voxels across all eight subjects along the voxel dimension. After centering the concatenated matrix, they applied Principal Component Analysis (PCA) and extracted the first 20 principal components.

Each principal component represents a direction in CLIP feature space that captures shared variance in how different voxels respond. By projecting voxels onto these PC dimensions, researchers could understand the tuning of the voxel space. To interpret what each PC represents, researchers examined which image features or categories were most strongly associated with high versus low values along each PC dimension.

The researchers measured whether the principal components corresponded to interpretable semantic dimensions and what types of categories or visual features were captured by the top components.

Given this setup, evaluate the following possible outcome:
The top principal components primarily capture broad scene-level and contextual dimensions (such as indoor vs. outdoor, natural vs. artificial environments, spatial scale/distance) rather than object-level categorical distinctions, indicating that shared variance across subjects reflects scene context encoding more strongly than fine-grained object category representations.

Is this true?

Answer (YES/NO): NO